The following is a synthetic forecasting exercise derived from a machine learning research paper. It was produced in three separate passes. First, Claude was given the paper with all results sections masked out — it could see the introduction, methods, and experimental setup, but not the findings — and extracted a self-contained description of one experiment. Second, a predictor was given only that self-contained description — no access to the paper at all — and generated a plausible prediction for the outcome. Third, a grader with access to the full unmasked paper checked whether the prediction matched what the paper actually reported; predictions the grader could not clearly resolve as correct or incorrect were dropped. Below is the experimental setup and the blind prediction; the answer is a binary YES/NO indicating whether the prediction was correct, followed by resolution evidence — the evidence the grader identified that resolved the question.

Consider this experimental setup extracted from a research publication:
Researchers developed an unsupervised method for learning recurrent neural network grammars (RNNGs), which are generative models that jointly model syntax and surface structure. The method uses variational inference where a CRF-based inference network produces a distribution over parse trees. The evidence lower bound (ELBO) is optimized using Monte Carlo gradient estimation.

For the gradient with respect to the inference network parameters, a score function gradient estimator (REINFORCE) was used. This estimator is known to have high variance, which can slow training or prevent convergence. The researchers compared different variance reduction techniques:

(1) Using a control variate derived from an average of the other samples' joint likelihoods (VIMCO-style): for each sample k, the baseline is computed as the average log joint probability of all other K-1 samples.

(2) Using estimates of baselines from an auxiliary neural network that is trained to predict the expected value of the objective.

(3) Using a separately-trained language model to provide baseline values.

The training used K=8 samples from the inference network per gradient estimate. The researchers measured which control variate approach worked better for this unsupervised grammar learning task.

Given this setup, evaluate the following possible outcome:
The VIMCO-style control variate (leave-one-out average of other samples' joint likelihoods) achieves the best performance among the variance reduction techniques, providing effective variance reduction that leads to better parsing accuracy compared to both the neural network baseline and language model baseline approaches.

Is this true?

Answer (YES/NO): YES